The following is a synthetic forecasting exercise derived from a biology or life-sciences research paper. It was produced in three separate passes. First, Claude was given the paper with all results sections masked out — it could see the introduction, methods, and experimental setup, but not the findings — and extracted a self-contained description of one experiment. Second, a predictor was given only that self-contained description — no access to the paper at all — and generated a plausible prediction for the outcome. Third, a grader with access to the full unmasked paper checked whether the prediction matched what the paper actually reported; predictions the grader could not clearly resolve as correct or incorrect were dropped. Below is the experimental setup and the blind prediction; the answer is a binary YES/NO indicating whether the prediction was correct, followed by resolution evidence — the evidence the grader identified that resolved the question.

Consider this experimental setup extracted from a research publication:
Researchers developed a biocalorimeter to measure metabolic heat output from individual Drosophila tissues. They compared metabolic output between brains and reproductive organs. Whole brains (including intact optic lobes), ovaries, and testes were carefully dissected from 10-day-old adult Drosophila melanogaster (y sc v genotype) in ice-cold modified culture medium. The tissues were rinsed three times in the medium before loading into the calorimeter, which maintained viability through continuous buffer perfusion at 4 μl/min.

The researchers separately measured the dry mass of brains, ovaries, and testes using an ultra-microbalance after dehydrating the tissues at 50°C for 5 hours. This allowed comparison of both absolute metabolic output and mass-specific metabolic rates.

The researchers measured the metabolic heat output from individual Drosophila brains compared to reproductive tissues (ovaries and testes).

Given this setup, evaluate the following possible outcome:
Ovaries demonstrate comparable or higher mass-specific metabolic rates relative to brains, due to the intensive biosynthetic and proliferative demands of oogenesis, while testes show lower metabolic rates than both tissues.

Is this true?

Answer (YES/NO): NO